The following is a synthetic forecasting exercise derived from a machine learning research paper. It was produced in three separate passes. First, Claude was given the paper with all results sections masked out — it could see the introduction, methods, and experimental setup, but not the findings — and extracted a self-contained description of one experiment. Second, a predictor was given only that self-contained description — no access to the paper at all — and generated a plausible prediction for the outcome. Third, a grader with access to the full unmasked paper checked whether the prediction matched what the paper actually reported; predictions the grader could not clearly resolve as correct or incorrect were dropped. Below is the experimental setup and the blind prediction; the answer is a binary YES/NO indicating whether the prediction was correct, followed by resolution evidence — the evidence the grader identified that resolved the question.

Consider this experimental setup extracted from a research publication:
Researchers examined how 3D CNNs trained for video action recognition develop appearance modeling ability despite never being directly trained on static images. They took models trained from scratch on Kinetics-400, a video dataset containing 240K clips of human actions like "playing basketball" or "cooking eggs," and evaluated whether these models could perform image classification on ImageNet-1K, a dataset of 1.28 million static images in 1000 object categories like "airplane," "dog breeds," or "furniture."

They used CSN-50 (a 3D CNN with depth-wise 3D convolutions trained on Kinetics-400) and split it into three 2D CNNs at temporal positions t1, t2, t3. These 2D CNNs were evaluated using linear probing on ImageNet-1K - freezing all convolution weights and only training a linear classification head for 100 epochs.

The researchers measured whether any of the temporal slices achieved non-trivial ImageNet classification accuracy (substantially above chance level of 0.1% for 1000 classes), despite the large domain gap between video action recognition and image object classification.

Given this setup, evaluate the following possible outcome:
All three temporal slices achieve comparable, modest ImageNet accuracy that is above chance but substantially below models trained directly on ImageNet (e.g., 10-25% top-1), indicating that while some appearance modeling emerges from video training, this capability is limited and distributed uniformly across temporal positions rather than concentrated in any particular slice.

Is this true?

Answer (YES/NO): NO